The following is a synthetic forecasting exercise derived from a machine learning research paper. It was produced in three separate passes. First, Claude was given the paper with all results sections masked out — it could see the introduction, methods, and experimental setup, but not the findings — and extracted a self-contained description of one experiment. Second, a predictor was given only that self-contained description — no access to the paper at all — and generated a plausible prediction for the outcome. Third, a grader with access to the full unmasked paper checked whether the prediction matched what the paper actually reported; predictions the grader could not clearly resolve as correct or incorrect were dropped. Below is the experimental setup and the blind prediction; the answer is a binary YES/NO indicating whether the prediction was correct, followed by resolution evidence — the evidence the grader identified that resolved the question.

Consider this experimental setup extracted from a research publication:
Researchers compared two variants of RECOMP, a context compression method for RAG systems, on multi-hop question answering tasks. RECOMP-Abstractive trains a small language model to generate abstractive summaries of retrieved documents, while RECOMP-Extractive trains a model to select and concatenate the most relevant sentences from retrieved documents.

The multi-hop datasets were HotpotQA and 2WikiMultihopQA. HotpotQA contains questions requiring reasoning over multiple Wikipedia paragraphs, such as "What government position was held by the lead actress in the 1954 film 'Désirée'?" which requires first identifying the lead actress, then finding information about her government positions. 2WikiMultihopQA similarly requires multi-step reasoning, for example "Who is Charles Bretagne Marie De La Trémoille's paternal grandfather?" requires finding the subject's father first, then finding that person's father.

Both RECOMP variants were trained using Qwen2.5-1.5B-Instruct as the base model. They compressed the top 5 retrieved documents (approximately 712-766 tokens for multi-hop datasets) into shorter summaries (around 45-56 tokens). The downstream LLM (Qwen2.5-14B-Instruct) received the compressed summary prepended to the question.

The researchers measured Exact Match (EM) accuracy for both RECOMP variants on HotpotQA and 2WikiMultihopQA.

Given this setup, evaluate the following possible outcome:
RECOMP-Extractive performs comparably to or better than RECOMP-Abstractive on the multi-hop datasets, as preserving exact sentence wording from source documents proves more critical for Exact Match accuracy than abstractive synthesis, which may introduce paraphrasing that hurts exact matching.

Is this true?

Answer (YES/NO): YES